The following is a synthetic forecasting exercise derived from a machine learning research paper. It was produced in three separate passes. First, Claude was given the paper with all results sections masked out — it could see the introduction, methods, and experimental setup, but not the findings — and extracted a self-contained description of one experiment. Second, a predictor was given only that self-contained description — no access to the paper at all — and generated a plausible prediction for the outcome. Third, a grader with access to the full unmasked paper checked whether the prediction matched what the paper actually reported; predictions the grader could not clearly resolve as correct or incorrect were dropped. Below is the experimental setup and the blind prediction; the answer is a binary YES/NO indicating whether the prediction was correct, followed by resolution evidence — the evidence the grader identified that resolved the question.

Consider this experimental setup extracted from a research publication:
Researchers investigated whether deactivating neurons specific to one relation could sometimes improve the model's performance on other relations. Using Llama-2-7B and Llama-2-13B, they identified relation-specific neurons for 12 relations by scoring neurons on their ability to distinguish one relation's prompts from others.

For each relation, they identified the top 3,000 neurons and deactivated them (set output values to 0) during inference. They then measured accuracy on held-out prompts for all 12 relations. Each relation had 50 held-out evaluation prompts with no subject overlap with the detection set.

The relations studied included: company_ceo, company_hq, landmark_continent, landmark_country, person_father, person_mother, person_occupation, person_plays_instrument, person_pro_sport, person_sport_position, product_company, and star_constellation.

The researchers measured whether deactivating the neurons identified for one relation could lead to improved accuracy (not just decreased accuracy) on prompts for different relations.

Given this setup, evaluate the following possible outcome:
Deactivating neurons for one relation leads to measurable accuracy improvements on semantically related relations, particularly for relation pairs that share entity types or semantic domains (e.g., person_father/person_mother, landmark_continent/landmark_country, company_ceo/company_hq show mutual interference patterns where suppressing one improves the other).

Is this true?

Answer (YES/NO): NO